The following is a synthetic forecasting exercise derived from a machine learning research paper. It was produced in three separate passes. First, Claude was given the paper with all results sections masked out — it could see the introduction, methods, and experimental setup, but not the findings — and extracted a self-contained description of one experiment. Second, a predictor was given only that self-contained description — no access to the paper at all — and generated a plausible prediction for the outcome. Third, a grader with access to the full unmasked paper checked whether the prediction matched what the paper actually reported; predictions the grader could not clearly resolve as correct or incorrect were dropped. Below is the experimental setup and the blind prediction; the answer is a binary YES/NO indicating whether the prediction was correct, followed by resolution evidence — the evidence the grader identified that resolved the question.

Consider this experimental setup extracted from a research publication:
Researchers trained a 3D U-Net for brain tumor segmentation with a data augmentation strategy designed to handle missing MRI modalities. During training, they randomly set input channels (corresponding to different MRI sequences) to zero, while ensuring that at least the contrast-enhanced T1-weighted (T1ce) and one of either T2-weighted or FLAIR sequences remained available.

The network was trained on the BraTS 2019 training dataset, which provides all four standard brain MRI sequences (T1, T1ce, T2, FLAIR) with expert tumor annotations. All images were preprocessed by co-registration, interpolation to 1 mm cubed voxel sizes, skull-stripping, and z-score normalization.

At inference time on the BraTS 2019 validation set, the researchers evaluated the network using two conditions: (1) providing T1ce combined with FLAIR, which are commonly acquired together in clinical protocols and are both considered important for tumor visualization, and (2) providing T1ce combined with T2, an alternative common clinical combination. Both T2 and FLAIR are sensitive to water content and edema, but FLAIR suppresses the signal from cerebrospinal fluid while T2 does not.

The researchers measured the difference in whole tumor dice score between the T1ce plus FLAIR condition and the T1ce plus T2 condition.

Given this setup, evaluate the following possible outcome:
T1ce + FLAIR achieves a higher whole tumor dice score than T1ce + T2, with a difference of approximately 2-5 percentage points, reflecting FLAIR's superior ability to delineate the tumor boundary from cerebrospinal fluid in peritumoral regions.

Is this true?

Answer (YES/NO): YES